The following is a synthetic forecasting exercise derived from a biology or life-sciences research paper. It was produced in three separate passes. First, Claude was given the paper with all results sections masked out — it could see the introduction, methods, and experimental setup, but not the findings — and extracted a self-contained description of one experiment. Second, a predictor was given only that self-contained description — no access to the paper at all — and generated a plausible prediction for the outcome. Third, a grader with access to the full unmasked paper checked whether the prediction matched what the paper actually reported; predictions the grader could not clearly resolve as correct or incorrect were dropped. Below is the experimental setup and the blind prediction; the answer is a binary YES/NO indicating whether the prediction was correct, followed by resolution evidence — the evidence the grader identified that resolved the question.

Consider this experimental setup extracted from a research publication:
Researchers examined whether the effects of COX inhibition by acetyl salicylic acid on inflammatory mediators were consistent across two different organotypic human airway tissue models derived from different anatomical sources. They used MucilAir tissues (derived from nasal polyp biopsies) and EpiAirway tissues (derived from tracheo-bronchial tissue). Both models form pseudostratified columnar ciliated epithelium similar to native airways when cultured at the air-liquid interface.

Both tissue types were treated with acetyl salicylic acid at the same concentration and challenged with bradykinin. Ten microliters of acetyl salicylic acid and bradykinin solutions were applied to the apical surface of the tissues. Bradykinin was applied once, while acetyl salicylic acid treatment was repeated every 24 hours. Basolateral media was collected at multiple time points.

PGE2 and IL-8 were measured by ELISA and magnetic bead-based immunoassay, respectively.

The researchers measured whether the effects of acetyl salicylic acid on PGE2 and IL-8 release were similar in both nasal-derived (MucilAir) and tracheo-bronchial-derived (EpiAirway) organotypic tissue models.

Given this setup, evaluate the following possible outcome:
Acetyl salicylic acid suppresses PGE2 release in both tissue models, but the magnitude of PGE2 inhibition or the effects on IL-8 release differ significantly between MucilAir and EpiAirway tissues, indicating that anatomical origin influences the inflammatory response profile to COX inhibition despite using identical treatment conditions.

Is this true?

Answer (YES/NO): NO